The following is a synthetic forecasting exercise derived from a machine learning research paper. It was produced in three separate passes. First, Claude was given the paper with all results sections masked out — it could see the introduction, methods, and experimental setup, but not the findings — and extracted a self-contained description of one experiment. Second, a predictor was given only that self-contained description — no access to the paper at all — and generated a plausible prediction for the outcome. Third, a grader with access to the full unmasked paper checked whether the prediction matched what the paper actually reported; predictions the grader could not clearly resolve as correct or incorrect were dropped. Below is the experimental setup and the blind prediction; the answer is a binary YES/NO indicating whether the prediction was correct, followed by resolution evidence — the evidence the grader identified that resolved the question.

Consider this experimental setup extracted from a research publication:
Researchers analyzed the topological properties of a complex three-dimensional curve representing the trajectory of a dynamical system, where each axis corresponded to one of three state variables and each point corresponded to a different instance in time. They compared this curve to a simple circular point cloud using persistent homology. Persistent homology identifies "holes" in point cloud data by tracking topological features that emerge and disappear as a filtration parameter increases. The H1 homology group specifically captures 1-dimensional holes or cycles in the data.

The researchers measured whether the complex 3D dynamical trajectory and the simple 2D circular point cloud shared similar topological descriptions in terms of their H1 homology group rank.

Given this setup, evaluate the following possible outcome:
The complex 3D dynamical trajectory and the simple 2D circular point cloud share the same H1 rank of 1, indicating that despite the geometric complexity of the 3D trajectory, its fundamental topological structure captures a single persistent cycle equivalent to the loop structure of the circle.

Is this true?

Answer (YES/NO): YES